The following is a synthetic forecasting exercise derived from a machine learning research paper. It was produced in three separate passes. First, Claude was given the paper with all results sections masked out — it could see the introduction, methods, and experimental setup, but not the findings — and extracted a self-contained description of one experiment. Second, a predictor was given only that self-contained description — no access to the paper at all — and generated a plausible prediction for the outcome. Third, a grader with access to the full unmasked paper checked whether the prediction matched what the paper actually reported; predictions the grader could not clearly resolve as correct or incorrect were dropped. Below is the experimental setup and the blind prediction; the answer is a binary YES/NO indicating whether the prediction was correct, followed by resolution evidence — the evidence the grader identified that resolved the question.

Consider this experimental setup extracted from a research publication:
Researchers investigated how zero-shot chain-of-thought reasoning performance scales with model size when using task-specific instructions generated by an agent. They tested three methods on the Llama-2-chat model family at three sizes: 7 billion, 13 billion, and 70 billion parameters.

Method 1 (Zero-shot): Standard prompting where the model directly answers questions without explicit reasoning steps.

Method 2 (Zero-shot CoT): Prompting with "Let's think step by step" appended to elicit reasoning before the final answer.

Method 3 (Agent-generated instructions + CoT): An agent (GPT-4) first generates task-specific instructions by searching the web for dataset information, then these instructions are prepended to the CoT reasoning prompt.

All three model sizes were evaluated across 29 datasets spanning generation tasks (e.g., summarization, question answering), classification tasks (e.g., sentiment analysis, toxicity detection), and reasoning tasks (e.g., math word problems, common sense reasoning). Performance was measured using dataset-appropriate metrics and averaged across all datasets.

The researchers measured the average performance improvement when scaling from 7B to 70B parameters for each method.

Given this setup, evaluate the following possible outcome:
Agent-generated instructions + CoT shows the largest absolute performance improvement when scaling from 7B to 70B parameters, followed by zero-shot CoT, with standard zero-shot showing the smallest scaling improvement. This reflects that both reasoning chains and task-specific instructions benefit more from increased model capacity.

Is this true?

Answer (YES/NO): NO